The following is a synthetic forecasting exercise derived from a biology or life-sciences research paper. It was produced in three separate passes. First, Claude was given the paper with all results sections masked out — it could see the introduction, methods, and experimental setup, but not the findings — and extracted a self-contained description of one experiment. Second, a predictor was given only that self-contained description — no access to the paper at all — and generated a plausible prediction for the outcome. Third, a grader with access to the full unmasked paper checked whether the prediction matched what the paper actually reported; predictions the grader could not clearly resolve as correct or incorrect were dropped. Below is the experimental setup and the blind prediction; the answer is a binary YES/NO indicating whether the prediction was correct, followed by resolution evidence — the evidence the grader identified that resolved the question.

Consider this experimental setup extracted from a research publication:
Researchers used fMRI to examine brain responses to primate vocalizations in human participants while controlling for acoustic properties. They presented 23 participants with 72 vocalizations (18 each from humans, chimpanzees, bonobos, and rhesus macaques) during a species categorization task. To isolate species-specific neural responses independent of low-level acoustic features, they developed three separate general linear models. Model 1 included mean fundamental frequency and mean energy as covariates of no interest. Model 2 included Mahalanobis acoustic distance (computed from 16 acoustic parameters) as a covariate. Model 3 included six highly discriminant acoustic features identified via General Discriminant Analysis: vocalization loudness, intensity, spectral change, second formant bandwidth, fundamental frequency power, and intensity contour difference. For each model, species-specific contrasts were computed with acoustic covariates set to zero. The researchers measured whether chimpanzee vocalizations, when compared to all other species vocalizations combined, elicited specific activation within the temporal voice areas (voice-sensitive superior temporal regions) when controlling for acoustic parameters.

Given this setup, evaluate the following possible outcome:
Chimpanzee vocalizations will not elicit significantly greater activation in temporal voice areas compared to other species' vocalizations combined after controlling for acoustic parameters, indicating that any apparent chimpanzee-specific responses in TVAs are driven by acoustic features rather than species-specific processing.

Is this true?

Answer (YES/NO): NO